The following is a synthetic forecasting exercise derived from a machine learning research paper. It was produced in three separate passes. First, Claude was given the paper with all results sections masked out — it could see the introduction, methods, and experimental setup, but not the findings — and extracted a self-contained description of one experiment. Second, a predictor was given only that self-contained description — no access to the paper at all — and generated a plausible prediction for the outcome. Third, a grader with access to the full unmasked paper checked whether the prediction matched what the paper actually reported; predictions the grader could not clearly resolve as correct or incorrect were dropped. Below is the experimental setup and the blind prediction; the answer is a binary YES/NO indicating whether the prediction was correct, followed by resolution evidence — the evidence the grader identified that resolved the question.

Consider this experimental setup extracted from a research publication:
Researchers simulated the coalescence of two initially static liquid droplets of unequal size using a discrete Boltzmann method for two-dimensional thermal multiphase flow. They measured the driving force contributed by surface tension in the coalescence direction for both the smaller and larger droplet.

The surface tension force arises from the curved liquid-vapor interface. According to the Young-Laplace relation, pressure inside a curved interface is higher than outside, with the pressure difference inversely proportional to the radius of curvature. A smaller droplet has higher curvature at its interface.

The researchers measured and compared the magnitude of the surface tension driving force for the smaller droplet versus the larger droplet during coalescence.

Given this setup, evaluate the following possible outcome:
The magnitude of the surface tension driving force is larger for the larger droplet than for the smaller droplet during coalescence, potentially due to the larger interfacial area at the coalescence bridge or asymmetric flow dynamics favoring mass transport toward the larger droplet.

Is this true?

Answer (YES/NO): NO